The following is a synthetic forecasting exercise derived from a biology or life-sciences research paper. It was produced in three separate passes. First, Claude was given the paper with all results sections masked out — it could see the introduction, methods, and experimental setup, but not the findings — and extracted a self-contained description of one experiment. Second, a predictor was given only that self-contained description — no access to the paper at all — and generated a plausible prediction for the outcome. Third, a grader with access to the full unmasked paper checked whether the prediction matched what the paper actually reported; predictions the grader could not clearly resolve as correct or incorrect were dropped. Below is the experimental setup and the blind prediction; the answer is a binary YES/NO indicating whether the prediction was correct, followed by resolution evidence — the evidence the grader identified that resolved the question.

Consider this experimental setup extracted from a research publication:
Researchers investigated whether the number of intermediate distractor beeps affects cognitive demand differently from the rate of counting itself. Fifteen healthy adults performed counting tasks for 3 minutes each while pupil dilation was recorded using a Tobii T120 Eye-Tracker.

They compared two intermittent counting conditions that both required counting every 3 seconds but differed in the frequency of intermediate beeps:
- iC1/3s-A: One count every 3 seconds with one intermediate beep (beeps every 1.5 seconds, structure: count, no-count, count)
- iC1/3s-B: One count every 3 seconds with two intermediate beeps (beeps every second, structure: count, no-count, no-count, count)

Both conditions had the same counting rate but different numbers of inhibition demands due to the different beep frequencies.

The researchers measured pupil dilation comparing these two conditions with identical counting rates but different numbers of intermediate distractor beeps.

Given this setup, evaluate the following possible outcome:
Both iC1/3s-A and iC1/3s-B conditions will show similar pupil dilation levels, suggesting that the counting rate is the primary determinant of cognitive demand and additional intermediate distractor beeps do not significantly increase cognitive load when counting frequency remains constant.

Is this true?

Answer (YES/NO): NO